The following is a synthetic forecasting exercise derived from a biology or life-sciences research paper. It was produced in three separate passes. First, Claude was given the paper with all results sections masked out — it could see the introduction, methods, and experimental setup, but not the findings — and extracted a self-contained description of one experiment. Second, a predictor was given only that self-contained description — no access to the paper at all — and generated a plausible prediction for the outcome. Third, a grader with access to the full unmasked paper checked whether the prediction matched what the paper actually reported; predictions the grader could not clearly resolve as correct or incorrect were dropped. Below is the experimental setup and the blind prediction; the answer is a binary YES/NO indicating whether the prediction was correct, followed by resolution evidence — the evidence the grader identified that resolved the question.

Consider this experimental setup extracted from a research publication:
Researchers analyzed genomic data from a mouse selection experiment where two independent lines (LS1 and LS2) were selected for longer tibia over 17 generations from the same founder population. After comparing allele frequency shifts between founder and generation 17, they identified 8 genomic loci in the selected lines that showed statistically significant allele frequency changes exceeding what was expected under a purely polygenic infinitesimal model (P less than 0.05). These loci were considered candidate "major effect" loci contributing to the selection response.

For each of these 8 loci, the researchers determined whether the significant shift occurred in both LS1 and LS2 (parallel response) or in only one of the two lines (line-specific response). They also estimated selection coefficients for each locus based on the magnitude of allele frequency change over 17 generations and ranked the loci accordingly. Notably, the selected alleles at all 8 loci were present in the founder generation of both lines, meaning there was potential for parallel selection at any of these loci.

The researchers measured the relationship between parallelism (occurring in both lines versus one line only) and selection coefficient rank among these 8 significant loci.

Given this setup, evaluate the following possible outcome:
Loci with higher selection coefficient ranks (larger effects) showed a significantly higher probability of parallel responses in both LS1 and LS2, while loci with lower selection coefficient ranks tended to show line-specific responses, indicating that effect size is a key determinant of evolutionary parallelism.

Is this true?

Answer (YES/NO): YES